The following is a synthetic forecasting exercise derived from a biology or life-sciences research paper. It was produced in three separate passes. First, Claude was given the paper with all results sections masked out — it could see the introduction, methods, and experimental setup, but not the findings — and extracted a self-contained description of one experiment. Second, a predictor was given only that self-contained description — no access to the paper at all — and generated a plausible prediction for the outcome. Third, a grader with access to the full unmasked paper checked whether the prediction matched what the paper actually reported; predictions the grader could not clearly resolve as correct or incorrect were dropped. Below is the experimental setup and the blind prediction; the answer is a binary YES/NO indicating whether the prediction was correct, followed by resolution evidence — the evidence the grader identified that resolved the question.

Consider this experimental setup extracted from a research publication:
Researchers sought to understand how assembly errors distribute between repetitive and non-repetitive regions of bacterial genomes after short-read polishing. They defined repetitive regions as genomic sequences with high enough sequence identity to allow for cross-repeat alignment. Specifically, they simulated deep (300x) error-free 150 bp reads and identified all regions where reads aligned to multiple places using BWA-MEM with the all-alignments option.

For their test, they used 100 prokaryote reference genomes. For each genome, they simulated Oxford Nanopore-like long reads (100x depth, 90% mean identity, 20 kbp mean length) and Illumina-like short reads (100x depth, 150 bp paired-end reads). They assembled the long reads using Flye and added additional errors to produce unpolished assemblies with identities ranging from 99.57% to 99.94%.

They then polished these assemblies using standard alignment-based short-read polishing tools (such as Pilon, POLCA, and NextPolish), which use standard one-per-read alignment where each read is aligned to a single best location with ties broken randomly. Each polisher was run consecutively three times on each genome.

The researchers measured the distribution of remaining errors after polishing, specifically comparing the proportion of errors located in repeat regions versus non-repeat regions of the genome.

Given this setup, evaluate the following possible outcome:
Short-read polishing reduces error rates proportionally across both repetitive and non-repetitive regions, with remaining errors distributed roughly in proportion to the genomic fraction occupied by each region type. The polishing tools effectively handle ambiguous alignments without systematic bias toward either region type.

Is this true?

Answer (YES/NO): NO